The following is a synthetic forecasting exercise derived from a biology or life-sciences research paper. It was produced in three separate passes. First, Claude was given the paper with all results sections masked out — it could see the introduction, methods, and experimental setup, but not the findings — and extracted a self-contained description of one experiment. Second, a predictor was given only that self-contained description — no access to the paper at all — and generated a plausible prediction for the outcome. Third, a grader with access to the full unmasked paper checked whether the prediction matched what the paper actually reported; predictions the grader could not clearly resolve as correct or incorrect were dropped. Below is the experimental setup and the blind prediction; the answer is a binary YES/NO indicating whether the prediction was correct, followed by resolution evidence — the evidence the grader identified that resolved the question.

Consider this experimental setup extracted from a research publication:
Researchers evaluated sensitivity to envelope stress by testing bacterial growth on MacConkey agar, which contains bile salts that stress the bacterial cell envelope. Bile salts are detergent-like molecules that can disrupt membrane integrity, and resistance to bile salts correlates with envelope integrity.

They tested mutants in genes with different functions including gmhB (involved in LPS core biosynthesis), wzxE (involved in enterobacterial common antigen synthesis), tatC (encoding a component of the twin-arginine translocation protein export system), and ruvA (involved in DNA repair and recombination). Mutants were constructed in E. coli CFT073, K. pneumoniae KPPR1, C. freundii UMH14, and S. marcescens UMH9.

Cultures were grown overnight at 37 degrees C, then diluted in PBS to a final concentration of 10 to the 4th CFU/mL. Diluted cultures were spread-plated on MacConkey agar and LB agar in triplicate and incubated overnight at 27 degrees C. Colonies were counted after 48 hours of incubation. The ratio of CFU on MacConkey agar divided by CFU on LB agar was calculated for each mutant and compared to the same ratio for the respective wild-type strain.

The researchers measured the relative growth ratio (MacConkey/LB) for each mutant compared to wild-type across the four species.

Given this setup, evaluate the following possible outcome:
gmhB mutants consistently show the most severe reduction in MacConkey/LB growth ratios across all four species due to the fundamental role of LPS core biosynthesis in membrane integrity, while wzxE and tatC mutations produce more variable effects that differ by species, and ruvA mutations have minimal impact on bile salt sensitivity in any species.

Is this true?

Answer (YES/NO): NO